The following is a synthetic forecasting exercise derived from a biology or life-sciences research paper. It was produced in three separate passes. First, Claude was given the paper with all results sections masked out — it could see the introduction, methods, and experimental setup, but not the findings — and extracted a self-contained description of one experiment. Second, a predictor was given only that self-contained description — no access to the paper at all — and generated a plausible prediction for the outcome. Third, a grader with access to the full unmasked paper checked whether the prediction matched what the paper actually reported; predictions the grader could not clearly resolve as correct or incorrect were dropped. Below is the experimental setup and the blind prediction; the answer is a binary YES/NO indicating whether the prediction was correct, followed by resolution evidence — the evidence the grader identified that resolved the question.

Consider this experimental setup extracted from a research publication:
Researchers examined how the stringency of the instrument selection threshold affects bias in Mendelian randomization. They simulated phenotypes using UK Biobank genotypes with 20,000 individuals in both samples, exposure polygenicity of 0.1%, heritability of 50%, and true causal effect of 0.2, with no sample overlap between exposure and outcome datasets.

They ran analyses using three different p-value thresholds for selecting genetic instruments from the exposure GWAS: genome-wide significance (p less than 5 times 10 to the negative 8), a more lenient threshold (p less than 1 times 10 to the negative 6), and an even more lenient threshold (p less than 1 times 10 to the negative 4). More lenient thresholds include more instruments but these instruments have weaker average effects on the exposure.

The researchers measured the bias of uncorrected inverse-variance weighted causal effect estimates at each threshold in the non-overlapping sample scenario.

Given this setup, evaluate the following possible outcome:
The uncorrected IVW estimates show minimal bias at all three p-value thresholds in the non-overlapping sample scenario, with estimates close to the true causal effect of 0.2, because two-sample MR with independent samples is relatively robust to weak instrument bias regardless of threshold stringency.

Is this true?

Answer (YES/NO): NO